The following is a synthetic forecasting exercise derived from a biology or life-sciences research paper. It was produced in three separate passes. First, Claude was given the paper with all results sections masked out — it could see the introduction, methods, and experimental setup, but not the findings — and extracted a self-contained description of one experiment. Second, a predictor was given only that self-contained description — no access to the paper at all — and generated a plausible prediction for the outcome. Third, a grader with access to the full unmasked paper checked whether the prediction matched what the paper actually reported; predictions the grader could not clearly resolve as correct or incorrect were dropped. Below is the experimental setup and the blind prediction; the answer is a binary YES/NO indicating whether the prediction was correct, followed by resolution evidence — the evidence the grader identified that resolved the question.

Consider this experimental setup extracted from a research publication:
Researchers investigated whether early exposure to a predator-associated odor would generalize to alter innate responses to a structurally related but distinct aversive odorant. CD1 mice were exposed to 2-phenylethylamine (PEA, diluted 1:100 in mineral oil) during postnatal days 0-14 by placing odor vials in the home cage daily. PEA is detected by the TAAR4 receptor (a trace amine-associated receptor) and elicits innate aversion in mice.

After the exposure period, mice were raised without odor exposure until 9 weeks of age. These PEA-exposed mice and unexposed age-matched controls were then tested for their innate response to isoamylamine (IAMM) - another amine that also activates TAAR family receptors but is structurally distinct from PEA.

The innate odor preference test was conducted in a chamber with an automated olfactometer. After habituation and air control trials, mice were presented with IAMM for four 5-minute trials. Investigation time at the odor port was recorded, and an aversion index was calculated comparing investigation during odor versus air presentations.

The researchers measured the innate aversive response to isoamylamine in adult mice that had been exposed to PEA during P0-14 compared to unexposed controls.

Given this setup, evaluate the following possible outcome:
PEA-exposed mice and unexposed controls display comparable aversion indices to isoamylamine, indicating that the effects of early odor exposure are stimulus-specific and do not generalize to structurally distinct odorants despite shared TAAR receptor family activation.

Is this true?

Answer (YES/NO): YES